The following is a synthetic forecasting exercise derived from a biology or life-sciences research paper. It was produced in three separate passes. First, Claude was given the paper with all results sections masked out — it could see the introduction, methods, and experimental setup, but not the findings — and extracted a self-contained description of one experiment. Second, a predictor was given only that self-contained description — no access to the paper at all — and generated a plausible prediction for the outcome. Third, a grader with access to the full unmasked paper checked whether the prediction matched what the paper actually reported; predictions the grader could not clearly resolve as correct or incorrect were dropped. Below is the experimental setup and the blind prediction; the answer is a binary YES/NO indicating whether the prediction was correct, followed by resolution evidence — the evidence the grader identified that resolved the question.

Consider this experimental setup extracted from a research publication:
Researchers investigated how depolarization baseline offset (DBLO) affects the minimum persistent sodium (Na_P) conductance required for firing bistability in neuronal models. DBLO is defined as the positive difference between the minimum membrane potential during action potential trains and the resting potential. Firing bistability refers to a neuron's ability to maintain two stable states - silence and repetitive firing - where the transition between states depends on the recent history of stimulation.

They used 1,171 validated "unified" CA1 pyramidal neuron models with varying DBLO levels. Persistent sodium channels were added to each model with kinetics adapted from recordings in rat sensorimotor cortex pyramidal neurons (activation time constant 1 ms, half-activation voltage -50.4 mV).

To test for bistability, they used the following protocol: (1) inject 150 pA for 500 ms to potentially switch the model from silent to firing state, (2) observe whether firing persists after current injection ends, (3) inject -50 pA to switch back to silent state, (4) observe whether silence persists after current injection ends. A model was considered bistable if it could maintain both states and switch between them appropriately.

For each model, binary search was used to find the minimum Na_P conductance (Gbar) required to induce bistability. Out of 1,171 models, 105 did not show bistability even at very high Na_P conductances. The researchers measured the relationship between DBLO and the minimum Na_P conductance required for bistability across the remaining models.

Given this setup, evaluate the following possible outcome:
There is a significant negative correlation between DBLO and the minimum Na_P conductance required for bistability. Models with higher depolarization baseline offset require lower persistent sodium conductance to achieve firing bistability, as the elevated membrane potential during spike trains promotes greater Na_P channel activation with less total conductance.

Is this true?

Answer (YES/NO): YES